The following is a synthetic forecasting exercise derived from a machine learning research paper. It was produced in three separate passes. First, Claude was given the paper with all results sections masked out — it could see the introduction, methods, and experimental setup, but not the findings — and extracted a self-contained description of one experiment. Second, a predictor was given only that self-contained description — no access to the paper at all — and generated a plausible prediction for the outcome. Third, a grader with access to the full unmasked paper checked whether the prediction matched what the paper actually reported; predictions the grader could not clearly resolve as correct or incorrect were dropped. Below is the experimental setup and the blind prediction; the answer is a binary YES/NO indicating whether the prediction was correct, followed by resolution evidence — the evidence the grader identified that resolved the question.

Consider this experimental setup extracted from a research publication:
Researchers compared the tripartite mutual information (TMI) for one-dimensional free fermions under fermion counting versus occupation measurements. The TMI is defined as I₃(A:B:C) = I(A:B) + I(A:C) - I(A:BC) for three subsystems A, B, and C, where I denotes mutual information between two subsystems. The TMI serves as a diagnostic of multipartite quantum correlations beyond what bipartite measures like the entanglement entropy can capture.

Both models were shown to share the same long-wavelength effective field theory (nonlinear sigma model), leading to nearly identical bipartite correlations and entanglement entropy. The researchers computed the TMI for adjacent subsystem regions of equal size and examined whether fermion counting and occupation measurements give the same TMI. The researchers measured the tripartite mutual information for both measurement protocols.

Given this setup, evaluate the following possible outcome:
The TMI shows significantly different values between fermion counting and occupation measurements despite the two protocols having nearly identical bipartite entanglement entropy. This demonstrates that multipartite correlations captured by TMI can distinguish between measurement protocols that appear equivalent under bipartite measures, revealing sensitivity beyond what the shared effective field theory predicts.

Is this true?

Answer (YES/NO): YES